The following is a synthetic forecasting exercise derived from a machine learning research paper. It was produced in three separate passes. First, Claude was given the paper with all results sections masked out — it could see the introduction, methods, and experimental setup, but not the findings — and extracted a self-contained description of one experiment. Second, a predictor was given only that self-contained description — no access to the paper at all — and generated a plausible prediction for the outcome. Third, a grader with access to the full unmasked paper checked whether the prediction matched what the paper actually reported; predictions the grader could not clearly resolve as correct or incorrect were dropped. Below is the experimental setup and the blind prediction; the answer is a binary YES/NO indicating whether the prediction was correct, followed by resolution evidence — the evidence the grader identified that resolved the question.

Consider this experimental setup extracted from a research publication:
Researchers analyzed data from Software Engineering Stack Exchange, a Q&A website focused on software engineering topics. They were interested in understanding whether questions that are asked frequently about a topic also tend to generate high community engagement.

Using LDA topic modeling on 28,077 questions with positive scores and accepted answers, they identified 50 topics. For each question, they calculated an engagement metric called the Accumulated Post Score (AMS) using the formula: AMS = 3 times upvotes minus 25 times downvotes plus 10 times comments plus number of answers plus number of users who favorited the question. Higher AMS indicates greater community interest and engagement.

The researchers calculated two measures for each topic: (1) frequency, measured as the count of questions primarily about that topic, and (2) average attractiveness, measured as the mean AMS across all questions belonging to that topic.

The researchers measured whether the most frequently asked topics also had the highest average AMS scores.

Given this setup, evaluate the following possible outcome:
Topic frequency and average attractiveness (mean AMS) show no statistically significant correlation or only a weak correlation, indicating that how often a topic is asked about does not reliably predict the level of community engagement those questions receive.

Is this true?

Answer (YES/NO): YES